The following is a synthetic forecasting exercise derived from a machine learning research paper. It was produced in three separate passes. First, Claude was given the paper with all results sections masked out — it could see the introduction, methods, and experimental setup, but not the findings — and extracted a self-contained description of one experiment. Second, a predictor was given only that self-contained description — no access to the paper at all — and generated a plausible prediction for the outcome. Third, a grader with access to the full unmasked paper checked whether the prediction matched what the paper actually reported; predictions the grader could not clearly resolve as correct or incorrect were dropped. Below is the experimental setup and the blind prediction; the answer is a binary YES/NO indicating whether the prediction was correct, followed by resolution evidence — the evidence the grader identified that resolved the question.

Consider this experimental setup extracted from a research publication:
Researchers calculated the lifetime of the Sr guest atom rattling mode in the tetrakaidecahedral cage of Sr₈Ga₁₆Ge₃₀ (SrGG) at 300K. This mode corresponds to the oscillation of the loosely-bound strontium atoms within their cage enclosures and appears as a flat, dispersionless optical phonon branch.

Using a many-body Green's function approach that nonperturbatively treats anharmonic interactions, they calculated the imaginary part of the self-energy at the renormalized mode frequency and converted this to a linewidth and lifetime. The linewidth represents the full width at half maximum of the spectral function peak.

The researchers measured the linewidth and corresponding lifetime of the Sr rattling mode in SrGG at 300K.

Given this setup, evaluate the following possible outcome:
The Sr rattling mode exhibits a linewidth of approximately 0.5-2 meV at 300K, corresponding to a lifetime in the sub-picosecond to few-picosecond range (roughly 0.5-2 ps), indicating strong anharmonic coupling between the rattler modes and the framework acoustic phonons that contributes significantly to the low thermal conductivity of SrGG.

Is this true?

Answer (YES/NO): YES